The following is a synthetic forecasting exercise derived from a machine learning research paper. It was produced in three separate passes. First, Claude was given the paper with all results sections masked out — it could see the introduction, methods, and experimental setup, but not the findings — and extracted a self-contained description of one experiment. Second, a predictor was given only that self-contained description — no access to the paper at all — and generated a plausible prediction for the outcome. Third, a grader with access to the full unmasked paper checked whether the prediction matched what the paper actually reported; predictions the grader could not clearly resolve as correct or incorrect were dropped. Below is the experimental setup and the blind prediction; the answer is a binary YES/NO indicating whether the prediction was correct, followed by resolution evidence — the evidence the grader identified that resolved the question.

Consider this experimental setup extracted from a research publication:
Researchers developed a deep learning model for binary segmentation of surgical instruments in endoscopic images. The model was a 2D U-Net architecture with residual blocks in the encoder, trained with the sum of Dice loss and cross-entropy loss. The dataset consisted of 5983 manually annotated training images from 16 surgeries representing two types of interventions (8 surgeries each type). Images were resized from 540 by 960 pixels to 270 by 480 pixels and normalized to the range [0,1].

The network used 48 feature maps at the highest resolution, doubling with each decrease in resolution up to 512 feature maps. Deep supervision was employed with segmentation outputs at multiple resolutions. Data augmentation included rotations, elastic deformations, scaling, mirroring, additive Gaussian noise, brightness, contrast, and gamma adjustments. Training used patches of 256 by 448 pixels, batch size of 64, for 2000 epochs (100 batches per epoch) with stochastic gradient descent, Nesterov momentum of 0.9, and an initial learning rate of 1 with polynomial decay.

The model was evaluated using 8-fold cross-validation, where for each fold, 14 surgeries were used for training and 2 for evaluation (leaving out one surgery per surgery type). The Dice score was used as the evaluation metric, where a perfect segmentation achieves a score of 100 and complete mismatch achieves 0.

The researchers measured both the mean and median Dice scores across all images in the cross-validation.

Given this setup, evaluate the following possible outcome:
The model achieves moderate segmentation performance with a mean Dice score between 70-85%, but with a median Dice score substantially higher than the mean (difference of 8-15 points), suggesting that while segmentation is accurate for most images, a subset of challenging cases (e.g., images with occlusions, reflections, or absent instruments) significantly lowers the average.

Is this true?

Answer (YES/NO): NO